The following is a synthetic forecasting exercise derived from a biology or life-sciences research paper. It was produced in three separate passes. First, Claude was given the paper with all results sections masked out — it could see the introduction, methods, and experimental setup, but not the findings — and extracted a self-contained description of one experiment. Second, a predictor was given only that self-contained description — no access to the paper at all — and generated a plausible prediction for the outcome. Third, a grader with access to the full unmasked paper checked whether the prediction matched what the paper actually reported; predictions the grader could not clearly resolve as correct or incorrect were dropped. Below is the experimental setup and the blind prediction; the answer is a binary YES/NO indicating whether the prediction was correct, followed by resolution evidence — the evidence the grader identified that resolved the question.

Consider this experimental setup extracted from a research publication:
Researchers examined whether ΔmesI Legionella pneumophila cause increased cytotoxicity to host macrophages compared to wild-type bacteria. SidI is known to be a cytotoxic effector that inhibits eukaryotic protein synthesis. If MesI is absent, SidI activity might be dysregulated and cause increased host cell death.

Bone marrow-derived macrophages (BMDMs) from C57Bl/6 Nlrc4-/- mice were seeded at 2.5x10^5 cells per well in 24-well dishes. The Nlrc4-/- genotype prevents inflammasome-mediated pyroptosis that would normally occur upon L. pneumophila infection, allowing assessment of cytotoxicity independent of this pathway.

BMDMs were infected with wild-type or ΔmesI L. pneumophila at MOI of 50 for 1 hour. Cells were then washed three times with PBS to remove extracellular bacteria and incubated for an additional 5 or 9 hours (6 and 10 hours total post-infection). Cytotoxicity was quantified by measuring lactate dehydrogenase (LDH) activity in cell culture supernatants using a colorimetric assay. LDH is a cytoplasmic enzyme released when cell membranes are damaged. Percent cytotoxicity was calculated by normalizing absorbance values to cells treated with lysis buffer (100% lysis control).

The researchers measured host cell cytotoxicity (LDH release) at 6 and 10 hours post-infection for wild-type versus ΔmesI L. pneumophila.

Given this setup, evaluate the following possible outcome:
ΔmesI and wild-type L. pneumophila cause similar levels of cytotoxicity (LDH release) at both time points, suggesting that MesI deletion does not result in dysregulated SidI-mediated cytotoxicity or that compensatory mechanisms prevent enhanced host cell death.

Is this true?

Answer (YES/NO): YES